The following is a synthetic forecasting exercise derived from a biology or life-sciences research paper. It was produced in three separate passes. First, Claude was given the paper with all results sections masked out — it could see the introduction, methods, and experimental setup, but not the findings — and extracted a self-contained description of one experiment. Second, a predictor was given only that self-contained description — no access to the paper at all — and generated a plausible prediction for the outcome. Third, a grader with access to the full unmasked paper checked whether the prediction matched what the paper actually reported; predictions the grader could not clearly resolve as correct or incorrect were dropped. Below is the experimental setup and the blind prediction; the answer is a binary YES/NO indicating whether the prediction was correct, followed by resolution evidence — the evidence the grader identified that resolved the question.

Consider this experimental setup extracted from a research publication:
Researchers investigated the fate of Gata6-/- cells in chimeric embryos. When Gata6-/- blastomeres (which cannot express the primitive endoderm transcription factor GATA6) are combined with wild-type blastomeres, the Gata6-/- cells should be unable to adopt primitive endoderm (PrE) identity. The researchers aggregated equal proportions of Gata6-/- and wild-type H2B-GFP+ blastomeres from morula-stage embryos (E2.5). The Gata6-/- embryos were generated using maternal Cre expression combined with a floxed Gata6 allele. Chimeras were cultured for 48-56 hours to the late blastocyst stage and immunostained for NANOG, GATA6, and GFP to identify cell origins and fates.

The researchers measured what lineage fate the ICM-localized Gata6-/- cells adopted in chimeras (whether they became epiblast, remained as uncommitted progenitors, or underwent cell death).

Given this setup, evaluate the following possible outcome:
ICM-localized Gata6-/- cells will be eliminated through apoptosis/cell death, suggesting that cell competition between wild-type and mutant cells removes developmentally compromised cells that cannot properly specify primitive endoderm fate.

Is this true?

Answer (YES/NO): NO